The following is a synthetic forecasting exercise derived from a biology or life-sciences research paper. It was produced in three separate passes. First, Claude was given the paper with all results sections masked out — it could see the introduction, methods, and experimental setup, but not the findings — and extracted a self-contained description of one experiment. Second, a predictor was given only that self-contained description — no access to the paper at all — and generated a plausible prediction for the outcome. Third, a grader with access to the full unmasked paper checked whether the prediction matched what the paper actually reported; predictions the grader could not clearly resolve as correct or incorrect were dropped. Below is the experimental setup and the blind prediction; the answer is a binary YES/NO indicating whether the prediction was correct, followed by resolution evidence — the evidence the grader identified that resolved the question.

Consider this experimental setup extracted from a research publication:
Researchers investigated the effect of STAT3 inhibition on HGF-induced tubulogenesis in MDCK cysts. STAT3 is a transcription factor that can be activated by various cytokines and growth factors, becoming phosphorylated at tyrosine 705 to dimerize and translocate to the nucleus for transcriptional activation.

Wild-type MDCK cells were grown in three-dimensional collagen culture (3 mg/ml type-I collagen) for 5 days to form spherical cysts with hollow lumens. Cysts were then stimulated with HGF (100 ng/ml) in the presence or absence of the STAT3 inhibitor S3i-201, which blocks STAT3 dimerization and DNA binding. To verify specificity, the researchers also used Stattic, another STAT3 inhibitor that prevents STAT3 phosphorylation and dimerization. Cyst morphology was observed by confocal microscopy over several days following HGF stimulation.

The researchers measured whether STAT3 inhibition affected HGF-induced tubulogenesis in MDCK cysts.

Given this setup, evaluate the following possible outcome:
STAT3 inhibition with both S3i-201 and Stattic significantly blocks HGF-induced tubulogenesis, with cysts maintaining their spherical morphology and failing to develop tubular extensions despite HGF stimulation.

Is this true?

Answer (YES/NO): YES